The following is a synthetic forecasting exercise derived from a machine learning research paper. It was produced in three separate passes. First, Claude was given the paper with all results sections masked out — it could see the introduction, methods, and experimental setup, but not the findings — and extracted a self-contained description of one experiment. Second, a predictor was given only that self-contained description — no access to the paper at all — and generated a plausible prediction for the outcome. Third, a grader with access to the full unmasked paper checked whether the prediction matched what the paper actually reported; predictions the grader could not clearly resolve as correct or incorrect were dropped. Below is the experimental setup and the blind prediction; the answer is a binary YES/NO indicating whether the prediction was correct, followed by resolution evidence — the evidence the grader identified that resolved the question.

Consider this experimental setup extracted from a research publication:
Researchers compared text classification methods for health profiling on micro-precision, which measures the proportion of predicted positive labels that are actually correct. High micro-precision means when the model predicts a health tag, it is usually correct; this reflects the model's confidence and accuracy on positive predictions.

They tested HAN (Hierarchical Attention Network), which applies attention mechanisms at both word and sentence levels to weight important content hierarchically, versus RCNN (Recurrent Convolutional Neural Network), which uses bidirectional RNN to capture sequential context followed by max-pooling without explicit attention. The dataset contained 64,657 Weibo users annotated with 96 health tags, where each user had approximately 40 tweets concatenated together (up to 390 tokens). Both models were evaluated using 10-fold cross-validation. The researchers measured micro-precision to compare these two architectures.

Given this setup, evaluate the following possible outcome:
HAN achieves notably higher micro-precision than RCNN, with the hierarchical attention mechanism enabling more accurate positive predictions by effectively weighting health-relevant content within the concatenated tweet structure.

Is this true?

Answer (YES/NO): NO